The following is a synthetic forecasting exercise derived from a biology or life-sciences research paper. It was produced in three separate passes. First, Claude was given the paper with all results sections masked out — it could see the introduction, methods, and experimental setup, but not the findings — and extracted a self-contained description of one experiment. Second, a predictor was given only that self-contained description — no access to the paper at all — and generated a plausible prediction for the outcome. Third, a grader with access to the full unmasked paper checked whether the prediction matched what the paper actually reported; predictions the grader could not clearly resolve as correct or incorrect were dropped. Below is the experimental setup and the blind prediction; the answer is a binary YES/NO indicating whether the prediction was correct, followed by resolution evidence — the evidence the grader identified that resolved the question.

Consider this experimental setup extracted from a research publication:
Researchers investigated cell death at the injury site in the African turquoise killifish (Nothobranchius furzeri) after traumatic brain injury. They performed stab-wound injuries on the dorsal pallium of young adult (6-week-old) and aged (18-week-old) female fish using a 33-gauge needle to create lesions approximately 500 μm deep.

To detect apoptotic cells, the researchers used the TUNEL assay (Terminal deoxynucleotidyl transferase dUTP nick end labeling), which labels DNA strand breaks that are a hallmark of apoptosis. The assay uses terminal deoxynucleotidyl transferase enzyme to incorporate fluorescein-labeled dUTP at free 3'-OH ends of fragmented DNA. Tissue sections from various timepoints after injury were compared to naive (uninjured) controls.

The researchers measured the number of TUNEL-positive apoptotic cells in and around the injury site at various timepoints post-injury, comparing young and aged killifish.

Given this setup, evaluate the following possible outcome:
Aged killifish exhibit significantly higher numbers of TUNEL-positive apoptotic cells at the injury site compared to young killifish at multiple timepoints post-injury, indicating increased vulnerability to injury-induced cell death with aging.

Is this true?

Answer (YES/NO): NO